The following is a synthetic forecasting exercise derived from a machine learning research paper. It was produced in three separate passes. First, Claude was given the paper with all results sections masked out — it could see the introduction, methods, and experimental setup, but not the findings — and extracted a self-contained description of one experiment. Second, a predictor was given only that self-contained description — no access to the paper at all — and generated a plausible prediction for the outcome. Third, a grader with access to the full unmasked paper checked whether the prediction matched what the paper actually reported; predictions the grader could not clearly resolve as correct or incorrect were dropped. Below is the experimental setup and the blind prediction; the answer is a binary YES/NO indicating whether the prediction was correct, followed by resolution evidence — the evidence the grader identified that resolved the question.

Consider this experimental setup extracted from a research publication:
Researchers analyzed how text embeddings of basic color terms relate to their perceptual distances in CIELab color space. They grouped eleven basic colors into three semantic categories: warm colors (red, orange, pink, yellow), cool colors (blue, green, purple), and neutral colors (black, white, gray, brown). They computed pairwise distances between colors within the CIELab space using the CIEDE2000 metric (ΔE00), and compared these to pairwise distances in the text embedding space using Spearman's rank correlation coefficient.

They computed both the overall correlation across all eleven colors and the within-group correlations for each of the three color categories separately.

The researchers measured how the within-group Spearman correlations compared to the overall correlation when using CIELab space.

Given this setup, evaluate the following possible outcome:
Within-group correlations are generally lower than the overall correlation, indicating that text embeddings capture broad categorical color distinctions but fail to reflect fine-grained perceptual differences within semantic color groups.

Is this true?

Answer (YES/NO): NO